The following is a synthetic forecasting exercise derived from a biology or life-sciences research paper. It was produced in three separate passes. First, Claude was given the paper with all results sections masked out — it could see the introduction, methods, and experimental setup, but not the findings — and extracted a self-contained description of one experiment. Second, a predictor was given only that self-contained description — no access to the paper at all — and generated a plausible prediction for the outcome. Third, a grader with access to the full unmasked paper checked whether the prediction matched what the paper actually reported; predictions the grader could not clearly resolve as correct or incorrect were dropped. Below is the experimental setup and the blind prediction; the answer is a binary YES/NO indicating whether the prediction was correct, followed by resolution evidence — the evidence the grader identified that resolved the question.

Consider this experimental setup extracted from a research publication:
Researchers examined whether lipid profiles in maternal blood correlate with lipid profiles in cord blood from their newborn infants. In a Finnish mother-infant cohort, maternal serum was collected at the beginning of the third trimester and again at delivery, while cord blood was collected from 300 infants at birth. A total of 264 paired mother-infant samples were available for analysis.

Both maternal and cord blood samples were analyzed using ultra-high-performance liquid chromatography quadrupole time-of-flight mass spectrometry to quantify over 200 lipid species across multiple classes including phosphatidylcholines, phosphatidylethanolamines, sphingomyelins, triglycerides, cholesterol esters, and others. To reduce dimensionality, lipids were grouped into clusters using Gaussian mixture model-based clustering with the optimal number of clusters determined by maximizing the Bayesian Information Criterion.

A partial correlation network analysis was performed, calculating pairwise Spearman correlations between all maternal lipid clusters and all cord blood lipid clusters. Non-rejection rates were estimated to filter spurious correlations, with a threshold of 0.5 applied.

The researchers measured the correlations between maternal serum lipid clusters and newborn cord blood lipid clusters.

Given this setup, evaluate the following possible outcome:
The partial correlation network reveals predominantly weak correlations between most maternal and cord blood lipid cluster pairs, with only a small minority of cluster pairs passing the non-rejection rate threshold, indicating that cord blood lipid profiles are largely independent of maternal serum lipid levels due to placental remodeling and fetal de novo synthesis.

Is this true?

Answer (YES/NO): YES